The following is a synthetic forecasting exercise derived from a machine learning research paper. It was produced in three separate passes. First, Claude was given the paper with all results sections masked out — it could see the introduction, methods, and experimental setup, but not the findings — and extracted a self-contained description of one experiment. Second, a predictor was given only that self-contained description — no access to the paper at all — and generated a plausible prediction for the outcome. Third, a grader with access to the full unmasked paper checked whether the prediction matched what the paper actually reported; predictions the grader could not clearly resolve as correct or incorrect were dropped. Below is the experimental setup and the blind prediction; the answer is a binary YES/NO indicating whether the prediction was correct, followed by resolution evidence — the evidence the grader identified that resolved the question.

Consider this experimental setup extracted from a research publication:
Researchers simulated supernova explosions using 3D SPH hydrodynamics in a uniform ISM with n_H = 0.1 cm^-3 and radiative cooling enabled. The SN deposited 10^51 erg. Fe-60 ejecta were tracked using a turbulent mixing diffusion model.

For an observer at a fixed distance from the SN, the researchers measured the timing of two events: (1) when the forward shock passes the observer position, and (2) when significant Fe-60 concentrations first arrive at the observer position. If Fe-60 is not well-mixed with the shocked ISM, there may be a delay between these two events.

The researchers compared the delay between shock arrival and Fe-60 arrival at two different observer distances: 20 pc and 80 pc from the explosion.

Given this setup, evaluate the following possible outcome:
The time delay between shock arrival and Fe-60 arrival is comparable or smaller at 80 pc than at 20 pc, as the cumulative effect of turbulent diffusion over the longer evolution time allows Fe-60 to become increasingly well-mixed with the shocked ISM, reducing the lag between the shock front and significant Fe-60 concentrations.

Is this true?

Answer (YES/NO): NO